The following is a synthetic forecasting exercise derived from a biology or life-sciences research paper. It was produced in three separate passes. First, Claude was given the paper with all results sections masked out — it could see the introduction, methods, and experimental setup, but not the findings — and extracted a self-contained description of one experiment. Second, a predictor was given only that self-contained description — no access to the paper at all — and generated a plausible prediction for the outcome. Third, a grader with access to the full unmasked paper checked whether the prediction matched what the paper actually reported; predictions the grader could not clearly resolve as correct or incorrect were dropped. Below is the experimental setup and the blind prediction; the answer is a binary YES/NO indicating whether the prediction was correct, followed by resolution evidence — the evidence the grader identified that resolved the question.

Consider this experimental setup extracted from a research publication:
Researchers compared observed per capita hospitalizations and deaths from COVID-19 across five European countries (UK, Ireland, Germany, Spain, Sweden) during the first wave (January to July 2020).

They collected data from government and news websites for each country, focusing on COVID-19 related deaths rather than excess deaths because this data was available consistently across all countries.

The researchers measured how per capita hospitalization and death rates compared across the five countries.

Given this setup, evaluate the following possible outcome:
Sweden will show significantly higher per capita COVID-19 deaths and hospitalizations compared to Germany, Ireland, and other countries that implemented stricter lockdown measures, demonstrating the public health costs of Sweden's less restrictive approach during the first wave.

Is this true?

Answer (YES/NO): NO